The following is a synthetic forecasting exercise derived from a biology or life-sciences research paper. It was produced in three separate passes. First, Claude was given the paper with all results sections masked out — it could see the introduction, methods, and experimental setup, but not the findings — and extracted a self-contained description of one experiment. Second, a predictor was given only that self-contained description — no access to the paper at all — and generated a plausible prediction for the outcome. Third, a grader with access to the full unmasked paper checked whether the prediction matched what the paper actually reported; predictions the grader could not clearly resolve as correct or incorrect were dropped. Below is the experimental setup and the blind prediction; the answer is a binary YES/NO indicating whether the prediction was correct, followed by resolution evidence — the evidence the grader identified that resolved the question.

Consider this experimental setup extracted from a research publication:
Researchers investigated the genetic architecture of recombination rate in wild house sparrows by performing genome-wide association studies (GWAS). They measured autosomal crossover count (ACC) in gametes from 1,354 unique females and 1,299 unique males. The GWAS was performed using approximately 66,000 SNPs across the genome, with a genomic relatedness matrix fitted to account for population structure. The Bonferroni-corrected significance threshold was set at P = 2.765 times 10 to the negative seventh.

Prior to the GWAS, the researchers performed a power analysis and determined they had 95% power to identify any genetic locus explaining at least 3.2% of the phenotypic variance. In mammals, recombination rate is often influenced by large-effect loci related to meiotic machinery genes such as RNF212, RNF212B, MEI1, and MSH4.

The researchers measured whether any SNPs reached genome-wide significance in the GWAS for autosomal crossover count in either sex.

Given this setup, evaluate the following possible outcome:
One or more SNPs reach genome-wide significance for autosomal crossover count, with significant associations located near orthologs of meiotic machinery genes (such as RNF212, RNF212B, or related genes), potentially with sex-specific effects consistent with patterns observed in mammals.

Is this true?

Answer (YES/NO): NO